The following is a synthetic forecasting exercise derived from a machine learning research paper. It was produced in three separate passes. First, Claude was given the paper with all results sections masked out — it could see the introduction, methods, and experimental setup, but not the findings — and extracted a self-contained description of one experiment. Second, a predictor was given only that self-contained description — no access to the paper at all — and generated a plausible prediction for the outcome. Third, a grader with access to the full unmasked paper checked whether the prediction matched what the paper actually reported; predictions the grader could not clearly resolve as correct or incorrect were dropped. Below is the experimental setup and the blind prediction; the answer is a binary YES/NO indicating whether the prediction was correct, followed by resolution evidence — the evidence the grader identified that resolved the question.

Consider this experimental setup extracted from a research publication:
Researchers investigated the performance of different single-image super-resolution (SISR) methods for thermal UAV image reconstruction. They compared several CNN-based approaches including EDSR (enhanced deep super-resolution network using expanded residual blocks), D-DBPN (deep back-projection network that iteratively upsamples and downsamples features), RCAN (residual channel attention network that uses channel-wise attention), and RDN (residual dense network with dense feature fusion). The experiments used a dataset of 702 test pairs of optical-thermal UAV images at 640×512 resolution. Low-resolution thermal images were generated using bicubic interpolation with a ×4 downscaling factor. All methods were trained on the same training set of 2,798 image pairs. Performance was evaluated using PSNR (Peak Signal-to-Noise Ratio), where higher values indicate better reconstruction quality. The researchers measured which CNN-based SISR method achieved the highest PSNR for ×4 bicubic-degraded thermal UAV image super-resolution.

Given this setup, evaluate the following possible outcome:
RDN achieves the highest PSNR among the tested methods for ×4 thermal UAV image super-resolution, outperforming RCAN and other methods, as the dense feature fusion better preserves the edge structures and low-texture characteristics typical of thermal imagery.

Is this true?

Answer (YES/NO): NO